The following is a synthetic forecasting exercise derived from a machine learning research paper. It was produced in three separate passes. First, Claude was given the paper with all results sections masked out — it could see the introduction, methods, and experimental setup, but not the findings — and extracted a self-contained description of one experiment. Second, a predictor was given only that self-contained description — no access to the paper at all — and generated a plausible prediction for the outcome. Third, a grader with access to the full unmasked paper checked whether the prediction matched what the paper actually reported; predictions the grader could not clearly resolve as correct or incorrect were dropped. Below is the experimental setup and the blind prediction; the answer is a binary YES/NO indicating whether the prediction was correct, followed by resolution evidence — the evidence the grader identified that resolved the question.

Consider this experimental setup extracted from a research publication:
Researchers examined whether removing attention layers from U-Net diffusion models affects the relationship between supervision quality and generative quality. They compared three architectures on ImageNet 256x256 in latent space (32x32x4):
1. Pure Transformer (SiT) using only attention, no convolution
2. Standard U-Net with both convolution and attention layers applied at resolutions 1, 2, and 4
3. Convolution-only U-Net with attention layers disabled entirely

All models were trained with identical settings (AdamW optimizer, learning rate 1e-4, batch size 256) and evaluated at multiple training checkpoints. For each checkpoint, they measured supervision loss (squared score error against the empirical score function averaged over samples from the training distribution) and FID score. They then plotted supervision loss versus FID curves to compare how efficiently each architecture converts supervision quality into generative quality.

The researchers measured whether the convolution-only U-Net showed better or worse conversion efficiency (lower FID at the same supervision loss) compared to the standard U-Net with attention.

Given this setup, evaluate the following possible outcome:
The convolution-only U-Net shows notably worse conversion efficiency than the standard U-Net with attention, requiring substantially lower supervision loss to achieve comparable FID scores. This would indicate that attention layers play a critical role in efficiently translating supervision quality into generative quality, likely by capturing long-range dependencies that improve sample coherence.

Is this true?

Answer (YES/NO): NO